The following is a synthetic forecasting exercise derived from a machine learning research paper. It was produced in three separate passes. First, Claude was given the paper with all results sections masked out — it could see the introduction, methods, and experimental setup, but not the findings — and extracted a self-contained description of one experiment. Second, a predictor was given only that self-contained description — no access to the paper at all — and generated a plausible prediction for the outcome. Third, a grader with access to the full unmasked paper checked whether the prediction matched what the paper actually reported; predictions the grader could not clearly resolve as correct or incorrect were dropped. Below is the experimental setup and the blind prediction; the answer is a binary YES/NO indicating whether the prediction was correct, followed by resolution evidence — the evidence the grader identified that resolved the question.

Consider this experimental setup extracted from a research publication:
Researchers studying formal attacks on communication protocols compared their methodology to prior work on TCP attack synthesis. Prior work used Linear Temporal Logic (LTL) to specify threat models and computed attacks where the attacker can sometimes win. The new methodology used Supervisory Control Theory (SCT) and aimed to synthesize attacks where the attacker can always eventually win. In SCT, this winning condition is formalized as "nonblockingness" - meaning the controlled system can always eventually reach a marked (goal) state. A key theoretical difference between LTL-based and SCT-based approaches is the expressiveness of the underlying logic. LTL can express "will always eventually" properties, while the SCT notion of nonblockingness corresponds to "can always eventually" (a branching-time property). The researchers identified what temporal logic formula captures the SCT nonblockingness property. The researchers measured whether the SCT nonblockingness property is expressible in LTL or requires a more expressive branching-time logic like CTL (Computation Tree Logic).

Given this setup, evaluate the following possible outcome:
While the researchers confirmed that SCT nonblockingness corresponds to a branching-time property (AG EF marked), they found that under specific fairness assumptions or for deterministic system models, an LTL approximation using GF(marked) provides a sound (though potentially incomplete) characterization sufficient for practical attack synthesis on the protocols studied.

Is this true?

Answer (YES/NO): NO